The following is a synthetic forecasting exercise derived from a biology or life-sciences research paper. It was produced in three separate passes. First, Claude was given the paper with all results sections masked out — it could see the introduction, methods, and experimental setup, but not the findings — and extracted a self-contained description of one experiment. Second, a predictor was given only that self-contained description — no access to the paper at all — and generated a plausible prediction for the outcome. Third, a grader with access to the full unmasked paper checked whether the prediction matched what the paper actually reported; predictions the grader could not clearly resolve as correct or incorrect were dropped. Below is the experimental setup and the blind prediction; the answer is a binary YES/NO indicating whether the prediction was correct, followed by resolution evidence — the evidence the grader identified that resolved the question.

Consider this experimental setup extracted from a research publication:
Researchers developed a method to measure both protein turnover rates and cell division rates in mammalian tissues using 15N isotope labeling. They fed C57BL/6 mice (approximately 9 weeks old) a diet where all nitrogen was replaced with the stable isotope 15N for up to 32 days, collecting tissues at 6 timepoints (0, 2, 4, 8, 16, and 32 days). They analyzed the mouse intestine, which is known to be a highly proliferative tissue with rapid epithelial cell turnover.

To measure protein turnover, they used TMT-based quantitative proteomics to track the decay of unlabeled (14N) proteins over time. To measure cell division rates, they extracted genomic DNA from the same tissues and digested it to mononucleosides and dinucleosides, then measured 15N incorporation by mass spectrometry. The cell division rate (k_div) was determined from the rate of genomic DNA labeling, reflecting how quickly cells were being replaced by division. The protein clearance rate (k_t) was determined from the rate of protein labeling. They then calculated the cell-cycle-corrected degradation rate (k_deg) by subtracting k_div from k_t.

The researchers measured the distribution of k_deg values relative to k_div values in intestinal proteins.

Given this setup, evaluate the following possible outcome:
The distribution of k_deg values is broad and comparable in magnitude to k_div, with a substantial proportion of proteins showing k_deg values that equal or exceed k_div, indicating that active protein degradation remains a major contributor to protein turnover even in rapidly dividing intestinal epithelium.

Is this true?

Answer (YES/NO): YES